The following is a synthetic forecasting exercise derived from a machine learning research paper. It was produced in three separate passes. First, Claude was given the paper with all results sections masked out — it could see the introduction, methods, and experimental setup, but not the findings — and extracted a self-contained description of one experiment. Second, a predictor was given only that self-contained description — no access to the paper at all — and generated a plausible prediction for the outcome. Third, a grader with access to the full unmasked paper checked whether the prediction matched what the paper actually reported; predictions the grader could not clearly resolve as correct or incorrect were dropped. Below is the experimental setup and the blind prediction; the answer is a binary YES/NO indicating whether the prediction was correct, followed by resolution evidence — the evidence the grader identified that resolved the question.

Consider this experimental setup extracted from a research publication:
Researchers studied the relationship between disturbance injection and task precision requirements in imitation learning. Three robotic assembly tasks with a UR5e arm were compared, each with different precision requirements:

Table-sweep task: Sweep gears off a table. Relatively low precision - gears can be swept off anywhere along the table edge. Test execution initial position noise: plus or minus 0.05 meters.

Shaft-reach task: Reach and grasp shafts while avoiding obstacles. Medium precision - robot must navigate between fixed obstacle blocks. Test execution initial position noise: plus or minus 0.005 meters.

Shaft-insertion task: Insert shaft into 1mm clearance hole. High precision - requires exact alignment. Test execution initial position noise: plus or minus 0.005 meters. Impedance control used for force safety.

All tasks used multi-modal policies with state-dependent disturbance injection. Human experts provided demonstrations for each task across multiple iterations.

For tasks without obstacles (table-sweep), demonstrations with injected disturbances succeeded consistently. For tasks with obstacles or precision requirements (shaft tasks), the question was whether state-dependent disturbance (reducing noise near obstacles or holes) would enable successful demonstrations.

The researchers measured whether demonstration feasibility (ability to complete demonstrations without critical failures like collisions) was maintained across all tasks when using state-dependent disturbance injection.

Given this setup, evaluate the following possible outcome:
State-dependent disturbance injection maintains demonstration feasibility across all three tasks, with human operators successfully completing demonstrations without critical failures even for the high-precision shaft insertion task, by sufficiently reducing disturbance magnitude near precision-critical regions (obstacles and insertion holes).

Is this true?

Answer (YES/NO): YES